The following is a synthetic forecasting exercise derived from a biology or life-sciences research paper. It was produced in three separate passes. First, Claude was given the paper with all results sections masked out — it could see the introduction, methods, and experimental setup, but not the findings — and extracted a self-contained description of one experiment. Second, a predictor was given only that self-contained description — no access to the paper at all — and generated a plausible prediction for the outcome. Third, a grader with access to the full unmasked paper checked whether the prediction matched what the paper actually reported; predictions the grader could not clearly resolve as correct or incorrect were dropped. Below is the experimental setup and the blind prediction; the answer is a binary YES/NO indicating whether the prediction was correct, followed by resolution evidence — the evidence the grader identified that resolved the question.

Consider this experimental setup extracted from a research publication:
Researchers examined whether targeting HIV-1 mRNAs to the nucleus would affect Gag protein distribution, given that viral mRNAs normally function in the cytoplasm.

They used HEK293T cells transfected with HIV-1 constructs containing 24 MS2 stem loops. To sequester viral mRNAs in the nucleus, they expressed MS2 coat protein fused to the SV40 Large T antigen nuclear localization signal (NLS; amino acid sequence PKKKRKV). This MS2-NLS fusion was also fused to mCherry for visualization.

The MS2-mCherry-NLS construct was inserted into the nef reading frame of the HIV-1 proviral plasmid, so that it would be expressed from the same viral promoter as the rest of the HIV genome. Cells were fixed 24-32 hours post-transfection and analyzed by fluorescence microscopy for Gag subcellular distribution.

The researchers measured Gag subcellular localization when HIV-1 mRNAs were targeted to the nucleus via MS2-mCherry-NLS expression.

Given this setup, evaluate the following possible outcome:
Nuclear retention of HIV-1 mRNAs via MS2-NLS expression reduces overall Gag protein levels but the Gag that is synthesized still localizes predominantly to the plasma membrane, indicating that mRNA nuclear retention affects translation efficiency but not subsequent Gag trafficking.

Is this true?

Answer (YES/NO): NO